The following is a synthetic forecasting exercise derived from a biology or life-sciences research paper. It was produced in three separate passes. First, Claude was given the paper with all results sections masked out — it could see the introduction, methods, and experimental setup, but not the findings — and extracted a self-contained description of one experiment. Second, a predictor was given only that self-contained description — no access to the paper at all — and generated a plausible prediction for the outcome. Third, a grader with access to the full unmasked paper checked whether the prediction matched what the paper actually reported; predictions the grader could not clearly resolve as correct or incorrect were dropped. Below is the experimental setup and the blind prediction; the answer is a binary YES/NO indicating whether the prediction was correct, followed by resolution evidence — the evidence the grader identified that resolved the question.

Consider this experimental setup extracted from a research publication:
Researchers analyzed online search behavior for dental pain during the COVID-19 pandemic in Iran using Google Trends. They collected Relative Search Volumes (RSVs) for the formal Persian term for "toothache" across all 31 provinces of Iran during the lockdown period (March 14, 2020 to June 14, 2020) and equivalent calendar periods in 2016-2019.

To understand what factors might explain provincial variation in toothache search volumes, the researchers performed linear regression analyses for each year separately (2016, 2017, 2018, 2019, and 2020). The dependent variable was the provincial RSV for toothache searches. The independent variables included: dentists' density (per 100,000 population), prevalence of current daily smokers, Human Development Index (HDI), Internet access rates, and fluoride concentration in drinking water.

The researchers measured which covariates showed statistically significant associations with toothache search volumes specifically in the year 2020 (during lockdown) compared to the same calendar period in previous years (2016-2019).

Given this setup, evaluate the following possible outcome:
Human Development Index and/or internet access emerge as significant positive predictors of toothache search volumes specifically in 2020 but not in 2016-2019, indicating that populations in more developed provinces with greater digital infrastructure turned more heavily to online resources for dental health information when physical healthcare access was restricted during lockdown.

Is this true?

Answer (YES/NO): NO